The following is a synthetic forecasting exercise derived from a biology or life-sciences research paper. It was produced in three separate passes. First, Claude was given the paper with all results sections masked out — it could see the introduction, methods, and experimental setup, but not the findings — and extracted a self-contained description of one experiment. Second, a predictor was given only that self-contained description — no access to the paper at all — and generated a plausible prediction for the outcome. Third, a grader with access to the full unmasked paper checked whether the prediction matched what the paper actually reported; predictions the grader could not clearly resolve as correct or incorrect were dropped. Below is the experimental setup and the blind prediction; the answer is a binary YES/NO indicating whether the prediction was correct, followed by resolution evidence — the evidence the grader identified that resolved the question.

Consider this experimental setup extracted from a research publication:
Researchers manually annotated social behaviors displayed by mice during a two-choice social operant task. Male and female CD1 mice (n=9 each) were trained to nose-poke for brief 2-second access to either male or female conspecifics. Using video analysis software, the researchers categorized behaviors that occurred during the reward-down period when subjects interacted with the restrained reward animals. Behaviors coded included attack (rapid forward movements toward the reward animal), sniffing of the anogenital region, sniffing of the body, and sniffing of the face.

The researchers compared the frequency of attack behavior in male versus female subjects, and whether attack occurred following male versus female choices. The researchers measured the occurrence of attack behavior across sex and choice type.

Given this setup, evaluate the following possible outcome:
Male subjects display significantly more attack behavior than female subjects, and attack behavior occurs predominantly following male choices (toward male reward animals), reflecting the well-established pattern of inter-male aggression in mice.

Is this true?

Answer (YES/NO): YES